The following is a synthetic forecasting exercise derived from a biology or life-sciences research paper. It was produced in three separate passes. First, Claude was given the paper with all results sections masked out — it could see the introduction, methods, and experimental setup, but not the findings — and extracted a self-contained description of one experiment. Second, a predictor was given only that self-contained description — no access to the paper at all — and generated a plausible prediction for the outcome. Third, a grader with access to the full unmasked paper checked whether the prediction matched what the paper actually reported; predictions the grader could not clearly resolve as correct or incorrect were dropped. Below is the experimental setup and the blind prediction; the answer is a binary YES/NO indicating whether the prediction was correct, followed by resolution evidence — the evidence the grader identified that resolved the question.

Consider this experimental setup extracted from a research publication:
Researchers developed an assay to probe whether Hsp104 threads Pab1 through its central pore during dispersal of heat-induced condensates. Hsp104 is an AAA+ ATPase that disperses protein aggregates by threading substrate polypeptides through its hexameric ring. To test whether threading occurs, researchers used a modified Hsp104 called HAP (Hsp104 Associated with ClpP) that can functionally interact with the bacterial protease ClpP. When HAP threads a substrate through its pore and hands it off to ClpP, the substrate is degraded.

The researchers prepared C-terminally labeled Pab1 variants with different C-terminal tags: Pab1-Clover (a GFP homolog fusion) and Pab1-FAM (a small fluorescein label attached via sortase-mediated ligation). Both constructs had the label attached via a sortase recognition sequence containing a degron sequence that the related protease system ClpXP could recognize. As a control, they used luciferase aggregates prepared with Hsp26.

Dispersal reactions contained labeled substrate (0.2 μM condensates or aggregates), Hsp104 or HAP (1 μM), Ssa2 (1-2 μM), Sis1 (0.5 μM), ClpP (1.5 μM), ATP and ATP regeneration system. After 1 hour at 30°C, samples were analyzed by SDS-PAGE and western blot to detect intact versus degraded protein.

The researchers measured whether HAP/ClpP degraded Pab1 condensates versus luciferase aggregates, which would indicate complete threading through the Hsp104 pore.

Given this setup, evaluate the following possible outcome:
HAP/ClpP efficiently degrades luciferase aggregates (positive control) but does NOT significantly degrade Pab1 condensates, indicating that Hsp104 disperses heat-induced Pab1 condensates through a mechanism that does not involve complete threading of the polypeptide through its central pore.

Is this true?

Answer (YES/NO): NO